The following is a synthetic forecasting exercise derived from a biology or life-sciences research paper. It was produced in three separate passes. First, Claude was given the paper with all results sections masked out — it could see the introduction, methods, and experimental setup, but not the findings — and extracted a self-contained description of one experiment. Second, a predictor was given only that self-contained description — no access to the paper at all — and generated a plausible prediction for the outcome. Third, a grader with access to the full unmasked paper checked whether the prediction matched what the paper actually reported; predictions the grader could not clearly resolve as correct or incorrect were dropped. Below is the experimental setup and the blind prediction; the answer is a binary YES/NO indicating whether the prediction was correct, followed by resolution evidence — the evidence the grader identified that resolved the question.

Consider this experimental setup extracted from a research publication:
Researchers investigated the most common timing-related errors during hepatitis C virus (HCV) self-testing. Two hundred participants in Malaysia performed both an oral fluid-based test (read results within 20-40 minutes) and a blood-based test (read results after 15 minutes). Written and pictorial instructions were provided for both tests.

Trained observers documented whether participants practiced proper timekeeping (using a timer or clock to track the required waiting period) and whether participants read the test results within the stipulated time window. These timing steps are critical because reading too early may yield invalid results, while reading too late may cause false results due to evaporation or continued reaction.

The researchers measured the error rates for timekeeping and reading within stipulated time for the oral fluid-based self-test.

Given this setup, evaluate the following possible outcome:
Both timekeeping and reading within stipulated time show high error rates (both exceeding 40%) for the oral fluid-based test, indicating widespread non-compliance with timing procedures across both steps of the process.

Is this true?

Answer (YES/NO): NO